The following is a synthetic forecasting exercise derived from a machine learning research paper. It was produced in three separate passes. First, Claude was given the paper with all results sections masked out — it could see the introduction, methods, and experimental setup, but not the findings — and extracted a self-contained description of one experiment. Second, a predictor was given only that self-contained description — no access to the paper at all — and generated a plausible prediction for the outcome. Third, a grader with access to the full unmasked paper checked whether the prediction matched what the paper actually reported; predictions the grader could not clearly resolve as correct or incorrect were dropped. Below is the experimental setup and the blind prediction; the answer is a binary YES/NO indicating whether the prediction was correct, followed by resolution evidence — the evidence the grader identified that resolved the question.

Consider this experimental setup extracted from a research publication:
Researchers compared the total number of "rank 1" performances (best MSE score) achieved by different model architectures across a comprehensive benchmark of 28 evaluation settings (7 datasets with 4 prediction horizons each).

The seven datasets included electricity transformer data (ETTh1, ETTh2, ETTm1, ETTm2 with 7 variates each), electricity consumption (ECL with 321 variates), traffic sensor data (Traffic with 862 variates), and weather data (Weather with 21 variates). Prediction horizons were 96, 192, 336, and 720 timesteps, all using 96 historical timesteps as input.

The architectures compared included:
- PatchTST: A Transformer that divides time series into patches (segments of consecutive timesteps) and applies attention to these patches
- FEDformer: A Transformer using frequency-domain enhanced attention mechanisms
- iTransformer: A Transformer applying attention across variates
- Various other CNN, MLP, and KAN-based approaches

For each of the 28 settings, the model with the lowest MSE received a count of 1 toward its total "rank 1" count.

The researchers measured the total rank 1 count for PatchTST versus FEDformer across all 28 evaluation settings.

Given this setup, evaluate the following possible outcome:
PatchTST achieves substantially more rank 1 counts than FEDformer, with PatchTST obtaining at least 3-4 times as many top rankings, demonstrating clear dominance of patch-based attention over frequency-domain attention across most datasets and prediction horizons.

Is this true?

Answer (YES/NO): YES